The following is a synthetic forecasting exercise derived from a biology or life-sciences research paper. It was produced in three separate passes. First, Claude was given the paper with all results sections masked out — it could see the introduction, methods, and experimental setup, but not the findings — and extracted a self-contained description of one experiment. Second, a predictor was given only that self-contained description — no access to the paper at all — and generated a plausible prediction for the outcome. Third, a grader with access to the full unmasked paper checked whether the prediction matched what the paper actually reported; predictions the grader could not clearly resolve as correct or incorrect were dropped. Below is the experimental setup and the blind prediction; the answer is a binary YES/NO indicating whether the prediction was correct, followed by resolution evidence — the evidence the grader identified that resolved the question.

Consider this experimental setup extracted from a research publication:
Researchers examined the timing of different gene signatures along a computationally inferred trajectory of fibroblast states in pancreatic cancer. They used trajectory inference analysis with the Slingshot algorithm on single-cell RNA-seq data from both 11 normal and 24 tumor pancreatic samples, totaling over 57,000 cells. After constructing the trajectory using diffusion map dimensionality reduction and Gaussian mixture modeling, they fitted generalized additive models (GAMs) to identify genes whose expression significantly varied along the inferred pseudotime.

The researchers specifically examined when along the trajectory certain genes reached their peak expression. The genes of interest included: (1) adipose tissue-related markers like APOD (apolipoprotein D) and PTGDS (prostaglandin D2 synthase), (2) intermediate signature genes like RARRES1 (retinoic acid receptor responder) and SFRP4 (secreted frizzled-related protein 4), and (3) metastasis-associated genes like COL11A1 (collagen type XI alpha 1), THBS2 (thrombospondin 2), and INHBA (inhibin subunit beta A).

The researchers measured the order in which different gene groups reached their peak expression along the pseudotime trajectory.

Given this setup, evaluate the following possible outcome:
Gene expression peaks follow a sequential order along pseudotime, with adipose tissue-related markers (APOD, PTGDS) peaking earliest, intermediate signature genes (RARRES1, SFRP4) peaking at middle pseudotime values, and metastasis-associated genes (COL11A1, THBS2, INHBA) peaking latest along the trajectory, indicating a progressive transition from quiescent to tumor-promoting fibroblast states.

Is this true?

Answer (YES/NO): YES